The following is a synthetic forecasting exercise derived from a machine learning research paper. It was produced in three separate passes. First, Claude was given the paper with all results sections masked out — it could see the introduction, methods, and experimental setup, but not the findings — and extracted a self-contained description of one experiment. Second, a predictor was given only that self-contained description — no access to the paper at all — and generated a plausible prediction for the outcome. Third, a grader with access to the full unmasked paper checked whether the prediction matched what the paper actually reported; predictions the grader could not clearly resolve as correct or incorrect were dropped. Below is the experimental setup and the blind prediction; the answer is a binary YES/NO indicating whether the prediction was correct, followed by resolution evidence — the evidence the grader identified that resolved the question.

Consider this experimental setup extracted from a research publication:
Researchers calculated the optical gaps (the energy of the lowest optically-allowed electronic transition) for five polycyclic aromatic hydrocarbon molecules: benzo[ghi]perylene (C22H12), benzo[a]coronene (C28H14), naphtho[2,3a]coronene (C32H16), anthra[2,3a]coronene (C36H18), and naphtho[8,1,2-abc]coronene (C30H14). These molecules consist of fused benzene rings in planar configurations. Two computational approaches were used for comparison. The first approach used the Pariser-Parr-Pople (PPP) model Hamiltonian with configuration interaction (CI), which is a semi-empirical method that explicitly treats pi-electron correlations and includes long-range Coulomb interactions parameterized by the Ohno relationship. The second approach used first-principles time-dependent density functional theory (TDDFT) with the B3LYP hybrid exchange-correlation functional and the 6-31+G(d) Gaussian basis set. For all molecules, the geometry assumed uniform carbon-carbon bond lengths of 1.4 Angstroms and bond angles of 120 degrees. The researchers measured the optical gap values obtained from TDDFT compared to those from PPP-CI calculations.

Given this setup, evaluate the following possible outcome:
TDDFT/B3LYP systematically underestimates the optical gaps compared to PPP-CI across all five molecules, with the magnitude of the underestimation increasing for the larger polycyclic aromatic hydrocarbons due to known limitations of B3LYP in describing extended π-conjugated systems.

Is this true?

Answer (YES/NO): NO